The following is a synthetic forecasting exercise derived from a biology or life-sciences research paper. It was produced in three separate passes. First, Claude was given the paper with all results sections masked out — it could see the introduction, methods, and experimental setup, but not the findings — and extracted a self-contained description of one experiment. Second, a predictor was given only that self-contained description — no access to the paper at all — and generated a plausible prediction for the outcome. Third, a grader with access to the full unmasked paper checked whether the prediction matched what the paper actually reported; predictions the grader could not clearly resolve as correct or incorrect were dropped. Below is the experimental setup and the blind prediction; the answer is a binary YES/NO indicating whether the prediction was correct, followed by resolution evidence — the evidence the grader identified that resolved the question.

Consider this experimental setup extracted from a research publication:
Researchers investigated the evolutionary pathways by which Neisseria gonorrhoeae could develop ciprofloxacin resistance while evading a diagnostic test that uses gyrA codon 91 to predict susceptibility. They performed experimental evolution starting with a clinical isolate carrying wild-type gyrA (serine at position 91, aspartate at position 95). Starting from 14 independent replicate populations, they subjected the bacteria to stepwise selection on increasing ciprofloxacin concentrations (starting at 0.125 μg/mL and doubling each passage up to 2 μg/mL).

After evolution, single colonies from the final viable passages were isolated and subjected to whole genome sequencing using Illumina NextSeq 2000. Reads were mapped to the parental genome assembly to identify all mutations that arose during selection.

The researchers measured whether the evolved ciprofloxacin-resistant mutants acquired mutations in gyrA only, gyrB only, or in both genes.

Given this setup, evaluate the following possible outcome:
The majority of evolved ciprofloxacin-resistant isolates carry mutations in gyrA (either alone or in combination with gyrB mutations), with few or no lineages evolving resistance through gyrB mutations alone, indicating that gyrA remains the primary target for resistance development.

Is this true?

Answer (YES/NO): NO